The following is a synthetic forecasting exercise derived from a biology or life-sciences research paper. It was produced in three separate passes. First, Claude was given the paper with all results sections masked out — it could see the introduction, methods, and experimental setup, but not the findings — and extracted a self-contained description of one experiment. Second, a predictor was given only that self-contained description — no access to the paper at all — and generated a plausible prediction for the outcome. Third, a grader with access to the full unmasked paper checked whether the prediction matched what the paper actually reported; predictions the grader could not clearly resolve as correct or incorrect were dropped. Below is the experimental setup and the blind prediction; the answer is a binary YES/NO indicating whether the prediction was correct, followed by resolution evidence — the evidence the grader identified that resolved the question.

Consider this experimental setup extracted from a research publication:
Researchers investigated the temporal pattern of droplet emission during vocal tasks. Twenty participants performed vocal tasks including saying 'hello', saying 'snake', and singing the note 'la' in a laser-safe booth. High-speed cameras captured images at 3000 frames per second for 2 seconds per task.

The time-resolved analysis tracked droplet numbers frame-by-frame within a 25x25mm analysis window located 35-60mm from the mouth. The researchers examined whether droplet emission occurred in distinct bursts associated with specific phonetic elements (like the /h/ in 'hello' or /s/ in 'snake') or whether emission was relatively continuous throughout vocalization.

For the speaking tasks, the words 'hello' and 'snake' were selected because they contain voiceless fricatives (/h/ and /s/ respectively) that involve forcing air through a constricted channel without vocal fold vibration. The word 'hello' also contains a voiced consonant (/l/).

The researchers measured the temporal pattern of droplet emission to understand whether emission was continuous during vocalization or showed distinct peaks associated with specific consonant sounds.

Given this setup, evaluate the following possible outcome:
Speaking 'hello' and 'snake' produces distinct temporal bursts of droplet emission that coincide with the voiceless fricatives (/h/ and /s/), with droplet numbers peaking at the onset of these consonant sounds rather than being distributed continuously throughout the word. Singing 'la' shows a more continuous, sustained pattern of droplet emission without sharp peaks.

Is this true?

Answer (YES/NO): NO